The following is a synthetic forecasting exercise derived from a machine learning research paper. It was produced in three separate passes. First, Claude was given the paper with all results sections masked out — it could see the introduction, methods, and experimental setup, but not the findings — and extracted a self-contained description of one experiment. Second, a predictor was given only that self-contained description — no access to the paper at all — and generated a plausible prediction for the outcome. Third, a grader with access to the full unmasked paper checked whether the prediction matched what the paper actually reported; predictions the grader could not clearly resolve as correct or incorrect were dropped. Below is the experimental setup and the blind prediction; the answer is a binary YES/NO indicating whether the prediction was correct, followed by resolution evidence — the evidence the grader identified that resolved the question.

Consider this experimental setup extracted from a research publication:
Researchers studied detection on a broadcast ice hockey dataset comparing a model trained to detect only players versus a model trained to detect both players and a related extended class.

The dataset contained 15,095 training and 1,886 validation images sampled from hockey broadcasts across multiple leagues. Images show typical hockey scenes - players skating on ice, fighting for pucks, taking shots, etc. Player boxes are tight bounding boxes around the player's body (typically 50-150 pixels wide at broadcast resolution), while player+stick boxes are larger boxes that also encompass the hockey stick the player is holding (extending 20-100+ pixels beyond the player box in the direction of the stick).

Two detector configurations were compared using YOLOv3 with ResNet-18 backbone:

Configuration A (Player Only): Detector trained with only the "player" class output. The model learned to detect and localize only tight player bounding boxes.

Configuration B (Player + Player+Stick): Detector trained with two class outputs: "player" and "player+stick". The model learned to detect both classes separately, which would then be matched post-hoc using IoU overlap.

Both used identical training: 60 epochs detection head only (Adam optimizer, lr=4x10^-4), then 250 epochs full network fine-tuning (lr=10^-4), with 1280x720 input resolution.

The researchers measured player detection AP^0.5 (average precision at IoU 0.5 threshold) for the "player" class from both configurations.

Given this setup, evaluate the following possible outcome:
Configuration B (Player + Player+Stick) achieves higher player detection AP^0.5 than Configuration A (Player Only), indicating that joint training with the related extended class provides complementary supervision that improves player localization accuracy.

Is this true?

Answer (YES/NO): NO